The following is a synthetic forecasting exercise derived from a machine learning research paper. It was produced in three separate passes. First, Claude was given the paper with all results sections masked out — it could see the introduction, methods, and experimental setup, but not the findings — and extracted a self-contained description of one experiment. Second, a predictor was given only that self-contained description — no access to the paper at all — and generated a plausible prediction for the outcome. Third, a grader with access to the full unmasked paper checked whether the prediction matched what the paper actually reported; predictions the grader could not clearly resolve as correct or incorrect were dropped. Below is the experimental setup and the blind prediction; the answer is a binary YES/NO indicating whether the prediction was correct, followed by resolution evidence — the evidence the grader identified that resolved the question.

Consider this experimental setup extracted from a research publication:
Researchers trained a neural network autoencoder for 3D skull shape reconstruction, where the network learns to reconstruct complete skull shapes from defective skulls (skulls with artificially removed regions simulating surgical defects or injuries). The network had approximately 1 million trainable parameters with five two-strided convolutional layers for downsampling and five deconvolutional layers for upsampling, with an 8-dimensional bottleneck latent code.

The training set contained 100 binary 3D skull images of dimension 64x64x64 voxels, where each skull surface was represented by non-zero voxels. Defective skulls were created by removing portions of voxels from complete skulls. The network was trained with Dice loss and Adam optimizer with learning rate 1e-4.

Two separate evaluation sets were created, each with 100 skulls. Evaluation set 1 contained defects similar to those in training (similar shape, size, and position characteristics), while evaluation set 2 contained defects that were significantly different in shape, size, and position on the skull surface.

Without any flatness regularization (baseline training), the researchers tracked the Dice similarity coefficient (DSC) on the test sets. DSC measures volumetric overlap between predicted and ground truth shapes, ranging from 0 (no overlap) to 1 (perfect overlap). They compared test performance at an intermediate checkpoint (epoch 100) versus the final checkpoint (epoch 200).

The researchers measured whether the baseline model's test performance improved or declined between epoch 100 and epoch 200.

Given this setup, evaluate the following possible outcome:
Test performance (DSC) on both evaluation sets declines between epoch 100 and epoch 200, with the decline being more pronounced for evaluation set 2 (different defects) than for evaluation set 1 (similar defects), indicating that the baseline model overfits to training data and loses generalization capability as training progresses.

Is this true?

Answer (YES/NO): NO